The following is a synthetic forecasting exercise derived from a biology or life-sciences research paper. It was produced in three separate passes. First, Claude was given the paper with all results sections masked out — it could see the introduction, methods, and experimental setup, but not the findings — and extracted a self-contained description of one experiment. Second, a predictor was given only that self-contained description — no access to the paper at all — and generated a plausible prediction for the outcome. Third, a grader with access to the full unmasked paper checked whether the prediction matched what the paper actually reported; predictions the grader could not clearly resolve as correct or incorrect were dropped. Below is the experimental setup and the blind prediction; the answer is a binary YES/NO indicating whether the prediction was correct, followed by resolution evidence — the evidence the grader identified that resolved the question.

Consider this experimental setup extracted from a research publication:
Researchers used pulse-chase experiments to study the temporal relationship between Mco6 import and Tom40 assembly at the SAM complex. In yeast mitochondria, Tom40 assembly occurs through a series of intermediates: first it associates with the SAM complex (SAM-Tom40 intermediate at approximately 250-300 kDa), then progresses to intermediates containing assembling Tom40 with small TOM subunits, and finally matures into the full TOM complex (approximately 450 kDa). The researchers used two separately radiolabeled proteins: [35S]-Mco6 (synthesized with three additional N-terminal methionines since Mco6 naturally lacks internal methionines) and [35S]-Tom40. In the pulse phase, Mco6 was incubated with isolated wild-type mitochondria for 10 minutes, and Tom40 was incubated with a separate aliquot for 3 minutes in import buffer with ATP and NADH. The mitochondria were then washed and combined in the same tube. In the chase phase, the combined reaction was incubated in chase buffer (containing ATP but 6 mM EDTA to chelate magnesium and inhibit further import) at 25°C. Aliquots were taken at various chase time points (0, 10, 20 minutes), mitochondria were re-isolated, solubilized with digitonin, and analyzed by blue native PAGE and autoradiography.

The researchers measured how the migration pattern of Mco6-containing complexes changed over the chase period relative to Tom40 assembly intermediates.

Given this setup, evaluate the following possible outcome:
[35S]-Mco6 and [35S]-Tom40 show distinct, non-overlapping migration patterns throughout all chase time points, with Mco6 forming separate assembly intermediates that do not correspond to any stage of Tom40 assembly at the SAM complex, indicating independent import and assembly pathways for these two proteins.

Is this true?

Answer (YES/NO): NO